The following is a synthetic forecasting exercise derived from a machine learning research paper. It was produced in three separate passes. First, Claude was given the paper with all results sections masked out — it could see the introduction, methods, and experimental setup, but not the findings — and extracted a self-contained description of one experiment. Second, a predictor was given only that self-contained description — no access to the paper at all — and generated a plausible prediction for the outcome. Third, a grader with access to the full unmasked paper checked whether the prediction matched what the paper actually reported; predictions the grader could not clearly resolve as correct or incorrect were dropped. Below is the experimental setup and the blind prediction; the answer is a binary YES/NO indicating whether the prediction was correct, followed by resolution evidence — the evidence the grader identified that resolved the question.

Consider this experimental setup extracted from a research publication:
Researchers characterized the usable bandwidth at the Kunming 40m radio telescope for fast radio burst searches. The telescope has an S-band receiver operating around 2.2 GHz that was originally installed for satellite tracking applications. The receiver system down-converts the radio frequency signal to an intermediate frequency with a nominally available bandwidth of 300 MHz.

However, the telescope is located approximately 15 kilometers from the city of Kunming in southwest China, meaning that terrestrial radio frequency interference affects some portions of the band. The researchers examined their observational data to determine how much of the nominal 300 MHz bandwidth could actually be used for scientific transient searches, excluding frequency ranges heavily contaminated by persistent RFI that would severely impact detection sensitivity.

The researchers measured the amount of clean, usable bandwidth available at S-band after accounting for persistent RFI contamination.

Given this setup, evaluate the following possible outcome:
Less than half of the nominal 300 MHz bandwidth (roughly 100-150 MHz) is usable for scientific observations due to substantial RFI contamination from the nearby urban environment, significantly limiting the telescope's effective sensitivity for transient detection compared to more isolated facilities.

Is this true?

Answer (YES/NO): YES